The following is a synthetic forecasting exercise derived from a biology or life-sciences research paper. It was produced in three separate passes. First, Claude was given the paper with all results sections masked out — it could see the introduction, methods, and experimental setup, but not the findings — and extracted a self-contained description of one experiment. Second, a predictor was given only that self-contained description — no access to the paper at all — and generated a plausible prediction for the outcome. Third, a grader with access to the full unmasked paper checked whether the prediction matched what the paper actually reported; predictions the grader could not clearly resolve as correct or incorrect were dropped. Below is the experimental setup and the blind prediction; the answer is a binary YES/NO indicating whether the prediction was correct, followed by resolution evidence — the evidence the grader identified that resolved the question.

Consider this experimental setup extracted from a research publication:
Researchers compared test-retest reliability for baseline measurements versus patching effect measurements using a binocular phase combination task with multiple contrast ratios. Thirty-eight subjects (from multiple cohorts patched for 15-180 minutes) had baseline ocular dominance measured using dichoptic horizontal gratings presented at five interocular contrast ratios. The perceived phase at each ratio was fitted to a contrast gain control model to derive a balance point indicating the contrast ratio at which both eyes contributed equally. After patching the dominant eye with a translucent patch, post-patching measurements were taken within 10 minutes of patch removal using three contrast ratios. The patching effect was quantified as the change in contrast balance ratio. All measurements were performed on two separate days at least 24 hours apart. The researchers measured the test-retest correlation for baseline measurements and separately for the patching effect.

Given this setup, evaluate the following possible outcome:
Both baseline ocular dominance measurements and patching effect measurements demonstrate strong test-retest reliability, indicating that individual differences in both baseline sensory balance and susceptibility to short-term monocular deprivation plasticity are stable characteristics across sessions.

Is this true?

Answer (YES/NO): NO